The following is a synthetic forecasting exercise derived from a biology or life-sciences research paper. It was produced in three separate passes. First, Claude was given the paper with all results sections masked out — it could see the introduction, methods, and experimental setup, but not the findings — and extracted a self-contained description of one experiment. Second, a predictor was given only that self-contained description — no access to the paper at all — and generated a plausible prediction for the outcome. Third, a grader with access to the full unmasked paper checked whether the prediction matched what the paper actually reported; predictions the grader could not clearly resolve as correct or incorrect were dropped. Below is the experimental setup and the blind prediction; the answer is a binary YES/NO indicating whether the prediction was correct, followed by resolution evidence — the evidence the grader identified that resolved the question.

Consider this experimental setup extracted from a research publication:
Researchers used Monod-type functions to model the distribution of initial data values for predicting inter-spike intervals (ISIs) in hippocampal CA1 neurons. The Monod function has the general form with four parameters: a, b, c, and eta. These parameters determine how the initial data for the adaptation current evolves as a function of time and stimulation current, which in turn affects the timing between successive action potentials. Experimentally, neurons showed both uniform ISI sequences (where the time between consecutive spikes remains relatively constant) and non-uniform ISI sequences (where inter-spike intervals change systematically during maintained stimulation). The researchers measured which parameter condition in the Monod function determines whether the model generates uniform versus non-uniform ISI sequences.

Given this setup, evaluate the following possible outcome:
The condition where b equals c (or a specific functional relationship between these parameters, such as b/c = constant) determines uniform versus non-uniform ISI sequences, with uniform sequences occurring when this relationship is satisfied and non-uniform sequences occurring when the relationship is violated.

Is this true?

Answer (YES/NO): NO